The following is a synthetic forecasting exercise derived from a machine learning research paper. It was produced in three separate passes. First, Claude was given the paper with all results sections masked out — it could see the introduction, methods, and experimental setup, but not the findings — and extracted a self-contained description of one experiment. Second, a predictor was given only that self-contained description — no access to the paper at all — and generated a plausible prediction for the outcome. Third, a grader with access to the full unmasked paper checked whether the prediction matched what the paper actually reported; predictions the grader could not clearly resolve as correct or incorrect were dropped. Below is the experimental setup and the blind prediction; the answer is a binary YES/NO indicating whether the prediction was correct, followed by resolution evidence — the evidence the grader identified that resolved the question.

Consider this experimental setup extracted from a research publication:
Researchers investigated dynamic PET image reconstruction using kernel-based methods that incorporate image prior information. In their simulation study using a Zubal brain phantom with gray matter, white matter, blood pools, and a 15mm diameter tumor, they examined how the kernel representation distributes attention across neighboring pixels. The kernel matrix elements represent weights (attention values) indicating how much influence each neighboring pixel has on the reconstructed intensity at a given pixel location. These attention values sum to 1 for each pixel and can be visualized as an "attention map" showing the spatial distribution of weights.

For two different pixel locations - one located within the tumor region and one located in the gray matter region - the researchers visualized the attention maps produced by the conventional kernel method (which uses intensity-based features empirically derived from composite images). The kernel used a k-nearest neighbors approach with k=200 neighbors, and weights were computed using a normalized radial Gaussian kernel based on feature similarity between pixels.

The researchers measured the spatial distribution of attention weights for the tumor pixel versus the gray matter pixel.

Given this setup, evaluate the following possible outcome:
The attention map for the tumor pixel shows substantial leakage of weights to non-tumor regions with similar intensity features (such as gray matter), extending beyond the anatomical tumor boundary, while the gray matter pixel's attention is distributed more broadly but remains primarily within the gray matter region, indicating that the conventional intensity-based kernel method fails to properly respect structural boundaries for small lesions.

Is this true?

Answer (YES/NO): NO